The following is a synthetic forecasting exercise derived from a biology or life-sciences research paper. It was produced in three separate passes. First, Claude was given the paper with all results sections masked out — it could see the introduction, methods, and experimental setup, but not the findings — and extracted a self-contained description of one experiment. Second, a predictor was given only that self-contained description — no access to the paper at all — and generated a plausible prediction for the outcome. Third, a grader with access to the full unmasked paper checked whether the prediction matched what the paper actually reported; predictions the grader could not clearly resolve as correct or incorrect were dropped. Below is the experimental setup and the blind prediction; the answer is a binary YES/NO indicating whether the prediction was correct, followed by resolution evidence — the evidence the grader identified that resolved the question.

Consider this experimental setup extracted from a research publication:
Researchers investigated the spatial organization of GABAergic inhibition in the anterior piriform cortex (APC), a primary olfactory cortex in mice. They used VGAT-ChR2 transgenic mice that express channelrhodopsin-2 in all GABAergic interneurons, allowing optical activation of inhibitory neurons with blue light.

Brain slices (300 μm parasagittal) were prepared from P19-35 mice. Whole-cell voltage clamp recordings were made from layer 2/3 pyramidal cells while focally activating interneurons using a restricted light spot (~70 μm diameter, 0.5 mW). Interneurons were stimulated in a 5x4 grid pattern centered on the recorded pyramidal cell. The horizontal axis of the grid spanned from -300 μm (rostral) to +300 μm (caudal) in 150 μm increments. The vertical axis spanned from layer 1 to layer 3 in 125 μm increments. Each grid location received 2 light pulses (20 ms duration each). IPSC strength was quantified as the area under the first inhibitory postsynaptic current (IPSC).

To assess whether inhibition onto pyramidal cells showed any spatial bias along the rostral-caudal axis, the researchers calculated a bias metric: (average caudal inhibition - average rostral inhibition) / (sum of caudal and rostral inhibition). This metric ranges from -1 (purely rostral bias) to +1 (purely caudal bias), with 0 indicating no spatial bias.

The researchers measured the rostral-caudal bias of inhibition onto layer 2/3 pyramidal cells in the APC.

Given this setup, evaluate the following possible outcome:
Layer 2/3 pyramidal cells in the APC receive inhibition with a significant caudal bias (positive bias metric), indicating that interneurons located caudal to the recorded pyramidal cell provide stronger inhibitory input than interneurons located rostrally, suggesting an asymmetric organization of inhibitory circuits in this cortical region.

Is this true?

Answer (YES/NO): YES